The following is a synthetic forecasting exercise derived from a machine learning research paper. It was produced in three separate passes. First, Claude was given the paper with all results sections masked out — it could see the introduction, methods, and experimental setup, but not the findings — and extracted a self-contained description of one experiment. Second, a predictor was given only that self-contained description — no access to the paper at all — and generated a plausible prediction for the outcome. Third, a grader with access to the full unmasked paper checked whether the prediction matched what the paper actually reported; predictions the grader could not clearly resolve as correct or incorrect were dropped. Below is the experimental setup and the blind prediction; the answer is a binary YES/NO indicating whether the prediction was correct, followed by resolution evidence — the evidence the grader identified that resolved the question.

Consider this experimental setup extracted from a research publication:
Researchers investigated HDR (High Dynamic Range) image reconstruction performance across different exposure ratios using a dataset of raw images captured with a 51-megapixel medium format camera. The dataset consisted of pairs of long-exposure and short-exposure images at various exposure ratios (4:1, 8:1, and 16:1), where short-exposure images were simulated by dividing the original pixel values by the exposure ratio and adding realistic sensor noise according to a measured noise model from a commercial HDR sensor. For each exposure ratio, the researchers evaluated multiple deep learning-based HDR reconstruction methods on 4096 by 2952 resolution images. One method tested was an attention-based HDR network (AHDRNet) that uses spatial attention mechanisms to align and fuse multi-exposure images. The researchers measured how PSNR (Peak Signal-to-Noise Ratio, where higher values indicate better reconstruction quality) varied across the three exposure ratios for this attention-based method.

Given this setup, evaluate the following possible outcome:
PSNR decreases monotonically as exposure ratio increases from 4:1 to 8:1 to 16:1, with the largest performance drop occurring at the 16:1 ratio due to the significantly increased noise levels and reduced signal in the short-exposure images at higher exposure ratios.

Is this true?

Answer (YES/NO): YES